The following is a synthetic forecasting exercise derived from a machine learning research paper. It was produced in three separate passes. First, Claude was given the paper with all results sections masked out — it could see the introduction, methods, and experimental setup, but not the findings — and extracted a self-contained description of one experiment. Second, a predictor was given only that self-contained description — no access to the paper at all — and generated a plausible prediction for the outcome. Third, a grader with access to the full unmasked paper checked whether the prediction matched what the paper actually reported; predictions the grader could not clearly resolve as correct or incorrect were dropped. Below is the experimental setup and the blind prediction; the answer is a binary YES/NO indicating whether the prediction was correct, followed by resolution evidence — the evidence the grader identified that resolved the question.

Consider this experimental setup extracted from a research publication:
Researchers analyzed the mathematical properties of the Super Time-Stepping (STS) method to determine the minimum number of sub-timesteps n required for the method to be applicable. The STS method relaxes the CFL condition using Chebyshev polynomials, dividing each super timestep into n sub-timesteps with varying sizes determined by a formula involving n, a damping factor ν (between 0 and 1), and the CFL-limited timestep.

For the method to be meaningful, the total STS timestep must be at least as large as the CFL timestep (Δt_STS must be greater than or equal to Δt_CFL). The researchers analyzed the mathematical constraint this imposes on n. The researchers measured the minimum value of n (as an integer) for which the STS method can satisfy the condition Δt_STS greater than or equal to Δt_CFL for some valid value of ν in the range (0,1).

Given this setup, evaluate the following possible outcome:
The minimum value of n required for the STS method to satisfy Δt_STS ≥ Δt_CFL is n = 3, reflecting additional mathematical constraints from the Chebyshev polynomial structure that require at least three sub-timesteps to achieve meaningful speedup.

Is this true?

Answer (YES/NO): NO